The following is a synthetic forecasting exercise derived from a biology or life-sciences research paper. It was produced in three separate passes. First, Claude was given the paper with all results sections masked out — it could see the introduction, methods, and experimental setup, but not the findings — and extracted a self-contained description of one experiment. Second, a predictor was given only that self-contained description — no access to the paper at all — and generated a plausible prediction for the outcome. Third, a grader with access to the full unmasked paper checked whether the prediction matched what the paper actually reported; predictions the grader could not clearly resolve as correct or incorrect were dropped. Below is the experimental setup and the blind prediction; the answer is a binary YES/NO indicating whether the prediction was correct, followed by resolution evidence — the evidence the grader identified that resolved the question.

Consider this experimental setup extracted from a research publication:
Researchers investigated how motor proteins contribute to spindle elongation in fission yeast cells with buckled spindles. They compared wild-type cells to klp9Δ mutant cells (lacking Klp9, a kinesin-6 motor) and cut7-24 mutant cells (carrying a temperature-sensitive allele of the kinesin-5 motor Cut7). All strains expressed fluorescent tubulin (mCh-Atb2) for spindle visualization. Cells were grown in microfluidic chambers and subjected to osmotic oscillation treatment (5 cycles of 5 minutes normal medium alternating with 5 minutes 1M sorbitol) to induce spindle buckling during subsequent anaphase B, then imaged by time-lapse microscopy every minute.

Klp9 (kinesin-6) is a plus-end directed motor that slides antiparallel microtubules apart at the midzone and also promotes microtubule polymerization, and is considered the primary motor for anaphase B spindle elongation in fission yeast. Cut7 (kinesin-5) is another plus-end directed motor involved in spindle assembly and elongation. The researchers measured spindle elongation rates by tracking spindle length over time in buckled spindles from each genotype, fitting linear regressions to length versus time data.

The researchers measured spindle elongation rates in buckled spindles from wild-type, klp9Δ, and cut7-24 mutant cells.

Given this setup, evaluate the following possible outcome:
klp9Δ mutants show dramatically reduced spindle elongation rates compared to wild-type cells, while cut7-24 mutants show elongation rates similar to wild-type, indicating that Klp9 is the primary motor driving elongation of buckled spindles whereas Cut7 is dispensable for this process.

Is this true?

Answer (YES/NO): NO